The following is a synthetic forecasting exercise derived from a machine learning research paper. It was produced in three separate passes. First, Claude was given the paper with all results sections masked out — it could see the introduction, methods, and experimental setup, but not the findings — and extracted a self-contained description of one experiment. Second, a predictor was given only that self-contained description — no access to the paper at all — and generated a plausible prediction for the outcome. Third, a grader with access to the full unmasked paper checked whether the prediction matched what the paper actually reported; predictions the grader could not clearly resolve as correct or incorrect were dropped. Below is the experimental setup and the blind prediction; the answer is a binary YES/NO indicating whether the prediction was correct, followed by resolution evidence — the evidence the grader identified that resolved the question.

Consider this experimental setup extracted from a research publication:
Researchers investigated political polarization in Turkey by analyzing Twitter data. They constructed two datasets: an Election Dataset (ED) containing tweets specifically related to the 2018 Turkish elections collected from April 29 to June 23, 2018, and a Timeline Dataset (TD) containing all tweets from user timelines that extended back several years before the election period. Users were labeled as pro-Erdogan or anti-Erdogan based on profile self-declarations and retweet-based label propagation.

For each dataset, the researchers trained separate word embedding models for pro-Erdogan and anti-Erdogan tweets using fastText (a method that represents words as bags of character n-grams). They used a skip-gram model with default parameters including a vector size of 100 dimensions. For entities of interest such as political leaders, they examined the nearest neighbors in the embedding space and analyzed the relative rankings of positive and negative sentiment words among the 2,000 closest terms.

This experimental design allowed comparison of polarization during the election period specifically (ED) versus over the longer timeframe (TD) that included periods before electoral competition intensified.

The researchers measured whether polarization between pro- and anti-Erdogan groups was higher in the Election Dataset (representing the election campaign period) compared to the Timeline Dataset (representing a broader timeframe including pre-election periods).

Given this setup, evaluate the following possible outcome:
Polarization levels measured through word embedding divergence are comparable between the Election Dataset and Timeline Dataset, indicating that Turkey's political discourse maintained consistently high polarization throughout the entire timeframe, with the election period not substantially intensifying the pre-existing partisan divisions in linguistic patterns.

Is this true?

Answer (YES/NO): NO